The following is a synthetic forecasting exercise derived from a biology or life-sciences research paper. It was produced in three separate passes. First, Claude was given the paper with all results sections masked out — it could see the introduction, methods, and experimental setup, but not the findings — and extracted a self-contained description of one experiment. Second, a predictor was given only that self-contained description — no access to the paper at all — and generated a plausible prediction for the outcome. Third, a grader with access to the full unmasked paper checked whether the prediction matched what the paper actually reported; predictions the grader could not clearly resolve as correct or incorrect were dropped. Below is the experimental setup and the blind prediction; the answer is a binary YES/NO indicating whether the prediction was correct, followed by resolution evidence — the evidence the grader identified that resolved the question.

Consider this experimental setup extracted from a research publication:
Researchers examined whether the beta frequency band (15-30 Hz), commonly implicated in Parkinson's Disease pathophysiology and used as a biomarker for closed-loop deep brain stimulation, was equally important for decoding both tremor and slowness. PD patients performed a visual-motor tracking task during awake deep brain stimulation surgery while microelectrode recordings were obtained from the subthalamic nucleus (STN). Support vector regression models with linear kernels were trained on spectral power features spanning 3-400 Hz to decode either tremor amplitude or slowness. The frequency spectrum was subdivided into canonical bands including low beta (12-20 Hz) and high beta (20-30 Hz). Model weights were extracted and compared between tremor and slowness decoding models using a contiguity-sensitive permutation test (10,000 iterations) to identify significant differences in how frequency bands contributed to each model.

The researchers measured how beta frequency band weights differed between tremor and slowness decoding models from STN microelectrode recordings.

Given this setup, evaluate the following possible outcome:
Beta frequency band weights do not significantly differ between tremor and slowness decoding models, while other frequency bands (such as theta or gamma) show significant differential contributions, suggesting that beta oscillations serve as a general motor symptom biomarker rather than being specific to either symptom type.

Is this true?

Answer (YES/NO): NO